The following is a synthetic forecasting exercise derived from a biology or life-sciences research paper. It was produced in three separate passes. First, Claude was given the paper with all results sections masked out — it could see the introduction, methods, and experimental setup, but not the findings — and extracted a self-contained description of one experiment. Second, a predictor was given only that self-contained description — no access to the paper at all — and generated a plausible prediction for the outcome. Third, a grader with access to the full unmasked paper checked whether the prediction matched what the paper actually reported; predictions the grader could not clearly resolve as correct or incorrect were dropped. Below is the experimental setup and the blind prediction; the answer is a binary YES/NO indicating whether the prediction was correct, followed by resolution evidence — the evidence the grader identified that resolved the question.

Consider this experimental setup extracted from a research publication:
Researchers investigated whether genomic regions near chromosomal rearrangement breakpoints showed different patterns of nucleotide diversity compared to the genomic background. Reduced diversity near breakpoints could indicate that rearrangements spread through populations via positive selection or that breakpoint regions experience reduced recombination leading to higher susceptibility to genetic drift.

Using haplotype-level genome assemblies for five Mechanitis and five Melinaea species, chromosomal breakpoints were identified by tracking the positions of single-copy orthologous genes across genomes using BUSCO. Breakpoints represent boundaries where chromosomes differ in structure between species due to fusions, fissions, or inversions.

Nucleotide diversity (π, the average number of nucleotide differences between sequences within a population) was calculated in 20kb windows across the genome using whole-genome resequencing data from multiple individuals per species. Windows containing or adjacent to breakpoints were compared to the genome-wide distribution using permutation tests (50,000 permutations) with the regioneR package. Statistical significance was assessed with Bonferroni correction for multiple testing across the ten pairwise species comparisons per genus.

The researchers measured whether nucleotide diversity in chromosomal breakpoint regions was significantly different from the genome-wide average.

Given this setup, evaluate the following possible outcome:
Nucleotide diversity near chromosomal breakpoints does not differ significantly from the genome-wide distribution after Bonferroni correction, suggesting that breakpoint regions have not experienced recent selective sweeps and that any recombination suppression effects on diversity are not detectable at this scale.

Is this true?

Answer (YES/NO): NO